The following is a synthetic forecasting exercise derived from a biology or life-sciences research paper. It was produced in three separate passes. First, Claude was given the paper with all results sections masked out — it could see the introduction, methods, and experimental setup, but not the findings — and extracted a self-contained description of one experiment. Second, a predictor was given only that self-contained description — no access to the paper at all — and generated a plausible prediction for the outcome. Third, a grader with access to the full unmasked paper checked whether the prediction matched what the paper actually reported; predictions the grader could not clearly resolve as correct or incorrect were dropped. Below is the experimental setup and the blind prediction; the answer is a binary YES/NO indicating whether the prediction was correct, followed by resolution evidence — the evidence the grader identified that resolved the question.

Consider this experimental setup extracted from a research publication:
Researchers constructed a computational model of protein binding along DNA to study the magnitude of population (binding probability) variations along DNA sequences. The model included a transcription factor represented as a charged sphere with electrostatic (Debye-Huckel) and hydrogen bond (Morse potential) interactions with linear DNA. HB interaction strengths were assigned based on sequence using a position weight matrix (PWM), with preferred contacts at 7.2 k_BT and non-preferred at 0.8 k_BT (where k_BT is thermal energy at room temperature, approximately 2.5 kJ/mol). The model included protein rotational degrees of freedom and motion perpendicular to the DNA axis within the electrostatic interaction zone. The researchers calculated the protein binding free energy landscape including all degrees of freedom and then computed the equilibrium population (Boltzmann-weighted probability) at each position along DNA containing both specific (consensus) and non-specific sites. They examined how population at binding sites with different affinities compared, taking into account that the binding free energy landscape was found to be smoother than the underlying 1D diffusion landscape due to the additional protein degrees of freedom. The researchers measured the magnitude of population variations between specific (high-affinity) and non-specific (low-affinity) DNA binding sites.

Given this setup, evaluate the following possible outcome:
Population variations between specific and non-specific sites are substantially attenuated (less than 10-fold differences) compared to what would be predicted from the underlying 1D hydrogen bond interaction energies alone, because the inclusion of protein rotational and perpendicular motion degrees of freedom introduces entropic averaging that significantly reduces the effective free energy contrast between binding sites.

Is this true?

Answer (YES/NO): NO